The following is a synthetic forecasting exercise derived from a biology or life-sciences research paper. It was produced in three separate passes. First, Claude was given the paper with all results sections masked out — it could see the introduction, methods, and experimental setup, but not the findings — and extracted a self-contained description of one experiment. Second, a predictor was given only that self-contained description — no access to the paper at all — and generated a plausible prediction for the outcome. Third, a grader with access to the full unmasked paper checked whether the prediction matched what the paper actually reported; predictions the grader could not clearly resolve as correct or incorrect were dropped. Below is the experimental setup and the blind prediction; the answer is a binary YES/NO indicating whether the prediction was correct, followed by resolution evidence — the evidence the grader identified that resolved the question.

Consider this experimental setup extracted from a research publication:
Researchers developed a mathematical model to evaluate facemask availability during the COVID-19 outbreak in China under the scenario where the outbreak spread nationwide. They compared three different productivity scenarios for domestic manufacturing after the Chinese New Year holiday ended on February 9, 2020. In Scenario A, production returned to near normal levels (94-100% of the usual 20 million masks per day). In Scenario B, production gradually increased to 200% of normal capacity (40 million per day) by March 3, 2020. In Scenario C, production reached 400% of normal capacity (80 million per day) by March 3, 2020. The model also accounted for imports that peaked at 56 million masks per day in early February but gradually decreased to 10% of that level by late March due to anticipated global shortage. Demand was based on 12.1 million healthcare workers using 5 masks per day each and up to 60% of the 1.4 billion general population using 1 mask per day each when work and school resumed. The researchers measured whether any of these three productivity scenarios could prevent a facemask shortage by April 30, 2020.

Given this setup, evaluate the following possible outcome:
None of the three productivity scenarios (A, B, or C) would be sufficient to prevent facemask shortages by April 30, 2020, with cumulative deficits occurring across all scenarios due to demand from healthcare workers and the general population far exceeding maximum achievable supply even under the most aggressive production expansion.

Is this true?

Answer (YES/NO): YES